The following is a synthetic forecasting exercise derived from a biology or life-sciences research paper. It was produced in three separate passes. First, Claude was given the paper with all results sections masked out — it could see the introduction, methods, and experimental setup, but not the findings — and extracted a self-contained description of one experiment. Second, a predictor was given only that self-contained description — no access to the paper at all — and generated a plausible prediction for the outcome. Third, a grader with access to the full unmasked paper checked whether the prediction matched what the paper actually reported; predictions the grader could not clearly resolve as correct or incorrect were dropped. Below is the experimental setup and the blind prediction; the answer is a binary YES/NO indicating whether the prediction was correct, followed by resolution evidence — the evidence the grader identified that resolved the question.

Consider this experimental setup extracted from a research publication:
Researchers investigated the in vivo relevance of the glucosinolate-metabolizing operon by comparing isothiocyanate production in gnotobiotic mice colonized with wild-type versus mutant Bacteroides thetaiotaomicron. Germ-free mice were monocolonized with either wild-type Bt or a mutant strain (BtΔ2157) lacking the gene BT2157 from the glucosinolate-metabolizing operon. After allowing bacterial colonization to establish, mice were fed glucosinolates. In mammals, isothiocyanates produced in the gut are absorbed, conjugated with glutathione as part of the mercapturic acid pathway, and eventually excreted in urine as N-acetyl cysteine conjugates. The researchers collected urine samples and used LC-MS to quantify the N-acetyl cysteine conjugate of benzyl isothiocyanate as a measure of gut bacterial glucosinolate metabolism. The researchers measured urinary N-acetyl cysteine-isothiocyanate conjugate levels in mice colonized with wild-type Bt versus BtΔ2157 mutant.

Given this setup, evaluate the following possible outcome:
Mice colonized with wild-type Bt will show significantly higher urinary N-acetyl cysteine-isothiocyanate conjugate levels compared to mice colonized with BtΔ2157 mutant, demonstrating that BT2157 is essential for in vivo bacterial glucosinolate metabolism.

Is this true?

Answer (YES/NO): YES